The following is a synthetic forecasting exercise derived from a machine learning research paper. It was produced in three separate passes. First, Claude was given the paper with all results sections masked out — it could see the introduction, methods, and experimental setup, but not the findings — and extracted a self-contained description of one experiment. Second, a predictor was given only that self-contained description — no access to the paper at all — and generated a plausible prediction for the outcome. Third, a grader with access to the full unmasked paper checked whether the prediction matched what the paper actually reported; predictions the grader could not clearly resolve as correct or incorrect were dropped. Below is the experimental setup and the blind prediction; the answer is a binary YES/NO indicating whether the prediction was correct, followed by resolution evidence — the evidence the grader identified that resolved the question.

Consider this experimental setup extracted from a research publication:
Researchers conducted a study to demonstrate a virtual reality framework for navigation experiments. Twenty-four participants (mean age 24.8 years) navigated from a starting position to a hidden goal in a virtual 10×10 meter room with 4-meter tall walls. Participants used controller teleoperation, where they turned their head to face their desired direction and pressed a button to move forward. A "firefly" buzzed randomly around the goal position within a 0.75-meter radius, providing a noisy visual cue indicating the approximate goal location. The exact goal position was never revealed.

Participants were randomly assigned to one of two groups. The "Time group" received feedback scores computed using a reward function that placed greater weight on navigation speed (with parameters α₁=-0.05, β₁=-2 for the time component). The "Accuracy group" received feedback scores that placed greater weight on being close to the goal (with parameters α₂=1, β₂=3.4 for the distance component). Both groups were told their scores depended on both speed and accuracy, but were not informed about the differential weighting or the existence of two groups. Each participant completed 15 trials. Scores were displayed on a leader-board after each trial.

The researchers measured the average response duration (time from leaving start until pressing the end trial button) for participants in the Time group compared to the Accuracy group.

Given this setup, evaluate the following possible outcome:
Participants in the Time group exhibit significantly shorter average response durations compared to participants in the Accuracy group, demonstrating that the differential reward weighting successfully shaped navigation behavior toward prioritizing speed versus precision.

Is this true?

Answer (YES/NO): NO